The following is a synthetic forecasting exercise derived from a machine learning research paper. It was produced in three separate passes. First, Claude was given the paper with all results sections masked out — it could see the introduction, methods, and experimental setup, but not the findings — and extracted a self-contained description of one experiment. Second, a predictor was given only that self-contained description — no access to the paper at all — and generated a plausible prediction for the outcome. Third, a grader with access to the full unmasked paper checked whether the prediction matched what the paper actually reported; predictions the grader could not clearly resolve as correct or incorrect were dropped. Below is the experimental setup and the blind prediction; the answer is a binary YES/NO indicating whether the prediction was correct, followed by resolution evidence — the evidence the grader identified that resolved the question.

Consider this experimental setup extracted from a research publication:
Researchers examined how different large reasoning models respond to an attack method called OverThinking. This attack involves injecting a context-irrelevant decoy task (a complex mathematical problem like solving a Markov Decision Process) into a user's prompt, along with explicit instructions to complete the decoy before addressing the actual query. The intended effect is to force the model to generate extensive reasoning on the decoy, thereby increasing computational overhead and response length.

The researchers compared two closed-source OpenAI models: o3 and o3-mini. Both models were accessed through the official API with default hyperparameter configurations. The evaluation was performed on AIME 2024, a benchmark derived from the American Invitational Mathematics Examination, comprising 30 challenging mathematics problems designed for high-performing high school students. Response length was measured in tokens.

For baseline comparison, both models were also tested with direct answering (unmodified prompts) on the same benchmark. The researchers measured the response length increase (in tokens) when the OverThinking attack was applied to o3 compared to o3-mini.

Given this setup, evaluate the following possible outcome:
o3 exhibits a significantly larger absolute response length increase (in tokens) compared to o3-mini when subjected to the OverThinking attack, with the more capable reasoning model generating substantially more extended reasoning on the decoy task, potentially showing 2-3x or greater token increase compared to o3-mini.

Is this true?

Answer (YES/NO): NO